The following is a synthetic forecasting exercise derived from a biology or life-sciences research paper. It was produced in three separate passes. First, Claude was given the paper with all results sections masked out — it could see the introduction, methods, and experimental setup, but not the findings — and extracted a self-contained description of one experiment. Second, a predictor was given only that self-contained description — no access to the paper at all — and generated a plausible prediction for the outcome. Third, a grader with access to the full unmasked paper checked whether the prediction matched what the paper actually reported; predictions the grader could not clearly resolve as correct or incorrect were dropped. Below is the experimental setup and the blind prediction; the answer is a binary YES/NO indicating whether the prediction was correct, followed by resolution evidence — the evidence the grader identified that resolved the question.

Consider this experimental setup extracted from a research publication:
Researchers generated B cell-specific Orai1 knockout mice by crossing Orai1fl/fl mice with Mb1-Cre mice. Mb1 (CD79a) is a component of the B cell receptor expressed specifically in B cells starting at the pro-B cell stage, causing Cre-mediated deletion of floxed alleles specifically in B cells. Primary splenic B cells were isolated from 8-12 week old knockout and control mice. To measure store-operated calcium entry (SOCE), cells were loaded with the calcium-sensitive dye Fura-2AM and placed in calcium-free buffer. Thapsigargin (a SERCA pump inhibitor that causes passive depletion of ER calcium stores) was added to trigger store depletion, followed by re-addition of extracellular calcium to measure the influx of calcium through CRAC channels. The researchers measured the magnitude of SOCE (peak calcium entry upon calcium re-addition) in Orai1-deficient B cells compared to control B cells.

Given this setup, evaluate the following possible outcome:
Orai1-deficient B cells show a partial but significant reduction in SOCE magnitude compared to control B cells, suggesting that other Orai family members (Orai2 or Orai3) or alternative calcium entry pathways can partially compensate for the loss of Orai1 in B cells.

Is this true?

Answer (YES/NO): YES